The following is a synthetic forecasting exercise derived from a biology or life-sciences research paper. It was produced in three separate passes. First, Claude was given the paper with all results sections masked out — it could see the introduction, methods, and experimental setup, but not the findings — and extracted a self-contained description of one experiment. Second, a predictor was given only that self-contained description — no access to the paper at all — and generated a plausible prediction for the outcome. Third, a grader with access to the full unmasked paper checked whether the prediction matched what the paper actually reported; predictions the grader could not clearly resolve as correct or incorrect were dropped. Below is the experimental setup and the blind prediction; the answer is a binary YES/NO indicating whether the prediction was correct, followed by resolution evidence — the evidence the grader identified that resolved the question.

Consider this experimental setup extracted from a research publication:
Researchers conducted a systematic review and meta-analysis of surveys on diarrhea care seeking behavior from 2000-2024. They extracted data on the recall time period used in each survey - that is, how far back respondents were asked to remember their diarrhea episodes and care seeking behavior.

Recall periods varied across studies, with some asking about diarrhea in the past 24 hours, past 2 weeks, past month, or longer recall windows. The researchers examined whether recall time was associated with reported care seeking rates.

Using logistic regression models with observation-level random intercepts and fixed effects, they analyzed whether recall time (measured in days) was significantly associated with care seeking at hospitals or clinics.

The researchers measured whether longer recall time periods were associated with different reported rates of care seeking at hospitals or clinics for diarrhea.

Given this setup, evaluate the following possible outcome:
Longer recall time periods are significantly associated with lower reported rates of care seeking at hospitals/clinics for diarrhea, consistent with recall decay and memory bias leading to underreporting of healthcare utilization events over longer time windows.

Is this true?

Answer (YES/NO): NO